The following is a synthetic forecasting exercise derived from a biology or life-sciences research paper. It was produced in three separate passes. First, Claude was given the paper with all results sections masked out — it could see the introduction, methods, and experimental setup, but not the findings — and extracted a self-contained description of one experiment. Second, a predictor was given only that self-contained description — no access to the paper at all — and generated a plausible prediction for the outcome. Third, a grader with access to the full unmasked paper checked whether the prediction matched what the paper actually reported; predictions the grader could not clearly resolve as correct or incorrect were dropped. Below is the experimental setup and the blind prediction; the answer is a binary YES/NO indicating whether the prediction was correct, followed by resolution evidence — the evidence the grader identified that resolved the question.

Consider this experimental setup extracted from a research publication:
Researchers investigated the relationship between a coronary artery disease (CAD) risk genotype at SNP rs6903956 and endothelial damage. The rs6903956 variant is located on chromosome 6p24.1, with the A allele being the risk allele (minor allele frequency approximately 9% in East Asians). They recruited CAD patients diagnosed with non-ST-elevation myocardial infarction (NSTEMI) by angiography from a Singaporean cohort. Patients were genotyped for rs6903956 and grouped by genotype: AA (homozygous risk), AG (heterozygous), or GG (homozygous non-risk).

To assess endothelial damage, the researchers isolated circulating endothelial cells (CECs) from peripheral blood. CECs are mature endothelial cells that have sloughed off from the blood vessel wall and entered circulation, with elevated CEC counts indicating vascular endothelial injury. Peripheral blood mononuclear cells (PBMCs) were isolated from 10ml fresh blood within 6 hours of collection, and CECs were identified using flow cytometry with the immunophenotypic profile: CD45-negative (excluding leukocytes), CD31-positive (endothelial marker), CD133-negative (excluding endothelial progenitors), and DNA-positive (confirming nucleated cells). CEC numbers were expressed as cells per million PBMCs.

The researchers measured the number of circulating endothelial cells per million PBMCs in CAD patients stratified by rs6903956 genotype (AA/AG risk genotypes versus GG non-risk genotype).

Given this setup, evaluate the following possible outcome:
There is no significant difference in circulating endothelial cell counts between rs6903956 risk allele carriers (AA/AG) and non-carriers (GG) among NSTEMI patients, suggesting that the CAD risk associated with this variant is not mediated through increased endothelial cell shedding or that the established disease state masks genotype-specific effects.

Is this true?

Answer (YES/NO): NO